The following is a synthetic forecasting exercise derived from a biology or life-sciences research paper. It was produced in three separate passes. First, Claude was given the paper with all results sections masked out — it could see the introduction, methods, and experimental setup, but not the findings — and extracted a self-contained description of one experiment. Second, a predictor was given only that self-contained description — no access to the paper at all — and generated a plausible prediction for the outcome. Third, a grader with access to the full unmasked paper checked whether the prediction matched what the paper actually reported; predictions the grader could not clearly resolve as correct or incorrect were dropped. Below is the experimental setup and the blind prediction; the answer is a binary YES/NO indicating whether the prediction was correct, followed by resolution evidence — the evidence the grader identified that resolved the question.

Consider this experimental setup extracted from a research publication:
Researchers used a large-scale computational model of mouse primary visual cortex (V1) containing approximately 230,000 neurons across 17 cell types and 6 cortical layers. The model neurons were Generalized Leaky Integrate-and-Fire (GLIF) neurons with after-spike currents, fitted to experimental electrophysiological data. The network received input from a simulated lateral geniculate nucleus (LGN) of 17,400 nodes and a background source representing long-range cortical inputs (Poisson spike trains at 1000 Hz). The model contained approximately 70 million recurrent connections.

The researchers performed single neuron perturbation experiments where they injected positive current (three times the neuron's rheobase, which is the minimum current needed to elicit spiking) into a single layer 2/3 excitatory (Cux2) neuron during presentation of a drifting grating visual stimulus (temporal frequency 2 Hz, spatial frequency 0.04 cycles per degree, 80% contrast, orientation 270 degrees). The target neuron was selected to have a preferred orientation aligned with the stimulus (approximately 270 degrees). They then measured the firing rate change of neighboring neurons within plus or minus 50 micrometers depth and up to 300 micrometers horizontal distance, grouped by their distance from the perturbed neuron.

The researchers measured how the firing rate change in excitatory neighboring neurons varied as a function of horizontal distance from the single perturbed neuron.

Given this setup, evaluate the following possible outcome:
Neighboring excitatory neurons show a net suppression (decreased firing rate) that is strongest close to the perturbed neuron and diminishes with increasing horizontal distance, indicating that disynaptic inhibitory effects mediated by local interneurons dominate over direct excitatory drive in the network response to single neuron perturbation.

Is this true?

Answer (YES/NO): NO